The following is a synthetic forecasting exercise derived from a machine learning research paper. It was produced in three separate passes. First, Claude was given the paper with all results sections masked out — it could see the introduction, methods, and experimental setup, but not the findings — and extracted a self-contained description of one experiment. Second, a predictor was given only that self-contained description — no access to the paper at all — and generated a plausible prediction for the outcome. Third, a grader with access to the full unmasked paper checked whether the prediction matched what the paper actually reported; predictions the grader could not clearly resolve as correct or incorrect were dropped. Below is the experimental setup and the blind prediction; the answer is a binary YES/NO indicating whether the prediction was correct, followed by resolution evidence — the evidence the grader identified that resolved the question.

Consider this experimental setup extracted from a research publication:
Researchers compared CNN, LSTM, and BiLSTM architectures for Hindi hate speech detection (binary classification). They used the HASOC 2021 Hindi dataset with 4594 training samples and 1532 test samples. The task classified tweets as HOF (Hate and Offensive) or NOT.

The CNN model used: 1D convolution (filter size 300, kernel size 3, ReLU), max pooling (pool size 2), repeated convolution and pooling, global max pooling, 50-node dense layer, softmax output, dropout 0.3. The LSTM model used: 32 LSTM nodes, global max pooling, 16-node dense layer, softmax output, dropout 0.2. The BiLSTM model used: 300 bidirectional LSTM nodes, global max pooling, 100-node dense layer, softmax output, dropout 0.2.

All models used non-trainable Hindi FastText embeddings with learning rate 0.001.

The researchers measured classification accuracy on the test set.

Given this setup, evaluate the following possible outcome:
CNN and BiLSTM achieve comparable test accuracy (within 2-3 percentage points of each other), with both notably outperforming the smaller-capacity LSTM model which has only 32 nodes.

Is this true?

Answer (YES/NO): NO